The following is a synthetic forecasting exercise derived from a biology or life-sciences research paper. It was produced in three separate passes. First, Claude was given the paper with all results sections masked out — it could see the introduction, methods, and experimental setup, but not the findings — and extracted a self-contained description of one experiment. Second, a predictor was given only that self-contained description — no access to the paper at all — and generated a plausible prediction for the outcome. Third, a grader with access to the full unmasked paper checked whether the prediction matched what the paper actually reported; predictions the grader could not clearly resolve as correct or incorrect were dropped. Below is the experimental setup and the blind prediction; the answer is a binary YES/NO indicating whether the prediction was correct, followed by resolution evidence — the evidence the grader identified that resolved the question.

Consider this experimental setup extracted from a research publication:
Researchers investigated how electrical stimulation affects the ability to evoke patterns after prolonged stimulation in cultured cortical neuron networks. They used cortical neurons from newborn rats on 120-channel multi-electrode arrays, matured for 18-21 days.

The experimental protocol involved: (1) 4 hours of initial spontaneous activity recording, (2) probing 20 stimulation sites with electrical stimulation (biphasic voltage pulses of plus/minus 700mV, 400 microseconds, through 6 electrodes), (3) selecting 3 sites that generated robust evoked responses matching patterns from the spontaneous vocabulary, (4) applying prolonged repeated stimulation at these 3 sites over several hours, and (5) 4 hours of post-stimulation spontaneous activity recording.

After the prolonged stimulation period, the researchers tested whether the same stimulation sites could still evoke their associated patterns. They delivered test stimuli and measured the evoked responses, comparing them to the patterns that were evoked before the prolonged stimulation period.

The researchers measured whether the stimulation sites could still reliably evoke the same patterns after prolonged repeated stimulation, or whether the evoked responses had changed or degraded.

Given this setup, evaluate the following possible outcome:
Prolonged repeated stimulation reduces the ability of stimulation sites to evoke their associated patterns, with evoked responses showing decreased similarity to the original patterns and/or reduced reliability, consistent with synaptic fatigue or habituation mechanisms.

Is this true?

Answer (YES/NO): NO